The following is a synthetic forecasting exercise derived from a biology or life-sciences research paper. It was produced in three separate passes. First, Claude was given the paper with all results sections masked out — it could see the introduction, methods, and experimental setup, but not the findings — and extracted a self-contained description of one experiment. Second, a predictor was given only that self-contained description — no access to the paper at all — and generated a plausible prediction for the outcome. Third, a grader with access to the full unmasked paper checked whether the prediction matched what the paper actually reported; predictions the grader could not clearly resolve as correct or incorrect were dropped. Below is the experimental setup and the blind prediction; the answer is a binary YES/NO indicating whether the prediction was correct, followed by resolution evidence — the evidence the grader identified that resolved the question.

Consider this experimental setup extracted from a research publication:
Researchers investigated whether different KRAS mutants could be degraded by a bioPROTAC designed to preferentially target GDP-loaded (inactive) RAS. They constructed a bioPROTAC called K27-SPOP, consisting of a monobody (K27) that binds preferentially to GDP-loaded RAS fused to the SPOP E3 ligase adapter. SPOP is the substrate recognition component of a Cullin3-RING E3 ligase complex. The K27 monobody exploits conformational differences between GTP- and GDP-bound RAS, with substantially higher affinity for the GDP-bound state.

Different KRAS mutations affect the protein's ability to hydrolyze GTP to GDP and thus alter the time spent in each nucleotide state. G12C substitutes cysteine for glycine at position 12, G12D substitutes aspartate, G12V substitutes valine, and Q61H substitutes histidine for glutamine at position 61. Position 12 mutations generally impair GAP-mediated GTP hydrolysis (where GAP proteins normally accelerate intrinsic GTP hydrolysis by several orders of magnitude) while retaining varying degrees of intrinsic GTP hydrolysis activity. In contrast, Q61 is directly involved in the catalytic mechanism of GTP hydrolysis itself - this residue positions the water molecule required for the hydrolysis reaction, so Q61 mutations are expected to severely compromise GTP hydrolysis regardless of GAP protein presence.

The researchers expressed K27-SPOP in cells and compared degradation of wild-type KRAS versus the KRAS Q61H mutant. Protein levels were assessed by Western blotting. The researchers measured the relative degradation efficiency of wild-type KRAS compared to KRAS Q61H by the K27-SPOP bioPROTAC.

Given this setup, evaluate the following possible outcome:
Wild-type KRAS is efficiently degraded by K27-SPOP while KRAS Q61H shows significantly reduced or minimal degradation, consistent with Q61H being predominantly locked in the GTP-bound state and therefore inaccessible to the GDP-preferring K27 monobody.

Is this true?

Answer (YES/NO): NO